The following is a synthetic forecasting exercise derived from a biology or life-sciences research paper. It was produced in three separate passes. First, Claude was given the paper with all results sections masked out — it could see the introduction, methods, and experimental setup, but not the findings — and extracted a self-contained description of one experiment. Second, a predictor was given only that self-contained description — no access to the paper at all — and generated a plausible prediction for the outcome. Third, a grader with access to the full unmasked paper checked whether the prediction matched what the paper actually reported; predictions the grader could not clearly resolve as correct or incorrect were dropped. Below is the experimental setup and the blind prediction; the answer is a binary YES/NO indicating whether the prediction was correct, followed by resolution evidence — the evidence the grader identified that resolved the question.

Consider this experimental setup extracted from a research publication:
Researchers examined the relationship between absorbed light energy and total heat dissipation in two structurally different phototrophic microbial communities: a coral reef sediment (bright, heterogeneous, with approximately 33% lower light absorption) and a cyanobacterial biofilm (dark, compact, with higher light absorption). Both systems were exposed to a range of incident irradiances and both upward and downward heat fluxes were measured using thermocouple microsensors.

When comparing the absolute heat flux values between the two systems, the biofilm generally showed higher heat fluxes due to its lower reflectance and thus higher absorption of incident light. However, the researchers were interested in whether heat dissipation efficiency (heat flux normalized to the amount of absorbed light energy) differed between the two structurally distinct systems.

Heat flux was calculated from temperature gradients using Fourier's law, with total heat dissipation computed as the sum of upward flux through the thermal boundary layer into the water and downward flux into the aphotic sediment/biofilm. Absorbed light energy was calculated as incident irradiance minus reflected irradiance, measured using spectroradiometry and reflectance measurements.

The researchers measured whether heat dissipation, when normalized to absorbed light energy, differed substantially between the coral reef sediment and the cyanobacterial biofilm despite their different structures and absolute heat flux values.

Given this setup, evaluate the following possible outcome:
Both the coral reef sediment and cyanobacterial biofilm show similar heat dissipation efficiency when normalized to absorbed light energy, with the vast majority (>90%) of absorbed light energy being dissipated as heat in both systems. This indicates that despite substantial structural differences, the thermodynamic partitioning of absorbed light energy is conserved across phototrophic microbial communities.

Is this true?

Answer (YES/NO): NO